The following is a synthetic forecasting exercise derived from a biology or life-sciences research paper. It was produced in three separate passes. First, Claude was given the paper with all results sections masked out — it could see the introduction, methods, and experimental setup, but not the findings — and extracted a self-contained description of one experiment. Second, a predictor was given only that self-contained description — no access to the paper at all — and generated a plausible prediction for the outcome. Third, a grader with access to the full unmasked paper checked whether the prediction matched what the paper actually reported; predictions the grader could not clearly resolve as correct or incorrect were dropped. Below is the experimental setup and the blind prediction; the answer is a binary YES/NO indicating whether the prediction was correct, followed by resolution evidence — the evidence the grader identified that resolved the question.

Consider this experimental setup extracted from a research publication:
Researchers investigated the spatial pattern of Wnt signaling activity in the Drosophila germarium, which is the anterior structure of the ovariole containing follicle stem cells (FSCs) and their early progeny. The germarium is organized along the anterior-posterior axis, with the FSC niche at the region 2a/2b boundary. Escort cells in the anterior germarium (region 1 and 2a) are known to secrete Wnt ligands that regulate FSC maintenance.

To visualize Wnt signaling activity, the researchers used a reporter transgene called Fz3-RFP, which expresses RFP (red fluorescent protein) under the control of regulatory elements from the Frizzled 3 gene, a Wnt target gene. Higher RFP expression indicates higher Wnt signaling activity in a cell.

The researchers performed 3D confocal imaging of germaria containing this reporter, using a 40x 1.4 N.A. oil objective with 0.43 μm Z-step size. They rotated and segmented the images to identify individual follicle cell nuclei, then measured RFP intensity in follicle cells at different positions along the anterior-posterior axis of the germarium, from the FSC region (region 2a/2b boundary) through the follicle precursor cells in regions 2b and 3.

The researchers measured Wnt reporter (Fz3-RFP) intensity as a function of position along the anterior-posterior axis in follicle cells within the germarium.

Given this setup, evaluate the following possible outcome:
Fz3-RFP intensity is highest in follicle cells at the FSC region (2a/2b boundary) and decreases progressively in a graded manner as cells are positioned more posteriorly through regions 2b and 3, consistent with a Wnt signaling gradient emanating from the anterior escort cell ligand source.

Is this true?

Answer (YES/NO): YES